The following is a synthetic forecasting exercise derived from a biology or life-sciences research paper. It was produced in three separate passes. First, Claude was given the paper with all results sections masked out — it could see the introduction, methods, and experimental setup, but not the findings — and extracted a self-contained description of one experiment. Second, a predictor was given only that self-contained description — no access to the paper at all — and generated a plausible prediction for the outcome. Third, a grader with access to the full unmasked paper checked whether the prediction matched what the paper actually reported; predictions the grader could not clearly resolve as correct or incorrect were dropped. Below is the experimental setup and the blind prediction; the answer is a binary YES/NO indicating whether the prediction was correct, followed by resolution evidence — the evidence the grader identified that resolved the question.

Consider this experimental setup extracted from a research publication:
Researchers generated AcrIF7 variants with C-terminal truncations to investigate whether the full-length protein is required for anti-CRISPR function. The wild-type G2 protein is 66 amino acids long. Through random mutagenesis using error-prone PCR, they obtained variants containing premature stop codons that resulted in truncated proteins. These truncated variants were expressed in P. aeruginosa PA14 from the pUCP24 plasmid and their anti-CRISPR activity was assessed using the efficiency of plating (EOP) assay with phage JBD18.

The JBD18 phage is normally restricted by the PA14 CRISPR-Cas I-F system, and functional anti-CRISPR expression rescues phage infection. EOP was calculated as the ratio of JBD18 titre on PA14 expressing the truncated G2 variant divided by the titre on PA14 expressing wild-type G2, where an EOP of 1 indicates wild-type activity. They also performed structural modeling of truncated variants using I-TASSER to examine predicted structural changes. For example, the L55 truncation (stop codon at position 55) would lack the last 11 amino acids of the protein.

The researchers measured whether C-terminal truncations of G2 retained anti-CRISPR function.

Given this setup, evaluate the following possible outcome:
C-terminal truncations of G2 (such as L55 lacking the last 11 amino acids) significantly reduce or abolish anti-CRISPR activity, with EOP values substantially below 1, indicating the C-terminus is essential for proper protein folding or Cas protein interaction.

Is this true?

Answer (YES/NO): YES